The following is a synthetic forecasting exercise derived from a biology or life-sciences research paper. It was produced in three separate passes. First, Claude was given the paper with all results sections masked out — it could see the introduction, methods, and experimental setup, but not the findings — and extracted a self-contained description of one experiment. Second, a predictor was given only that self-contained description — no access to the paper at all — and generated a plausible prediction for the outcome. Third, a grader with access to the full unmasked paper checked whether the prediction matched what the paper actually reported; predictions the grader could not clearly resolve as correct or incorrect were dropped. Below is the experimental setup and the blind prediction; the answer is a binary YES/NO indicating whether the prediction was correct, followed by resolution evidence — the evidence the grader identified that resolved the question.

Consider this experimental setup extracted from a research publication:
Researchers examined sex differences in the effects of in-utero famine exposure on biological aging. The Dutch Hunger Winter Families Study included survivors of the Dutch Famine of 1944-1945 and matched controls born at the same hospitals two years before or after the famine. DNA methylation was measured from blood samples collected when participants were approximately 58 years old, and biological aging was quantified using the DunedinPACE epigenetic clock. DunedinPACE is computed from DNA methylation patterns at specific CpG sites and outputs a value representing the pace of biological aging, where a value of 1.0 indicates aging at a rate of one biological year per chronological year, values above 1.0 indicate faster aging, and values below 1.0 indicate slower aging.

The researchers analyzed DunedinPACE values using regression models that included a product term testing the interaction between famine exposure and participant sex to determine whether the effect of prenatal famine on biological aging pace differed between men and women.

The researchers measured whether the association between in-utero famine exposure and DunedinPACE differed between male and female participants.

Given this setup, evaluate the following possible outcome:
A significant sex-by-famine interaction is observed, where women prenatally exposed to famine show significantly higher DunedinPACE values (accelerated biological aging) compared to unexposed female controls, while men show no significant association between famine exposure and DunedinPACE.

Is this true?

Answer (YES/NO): YES